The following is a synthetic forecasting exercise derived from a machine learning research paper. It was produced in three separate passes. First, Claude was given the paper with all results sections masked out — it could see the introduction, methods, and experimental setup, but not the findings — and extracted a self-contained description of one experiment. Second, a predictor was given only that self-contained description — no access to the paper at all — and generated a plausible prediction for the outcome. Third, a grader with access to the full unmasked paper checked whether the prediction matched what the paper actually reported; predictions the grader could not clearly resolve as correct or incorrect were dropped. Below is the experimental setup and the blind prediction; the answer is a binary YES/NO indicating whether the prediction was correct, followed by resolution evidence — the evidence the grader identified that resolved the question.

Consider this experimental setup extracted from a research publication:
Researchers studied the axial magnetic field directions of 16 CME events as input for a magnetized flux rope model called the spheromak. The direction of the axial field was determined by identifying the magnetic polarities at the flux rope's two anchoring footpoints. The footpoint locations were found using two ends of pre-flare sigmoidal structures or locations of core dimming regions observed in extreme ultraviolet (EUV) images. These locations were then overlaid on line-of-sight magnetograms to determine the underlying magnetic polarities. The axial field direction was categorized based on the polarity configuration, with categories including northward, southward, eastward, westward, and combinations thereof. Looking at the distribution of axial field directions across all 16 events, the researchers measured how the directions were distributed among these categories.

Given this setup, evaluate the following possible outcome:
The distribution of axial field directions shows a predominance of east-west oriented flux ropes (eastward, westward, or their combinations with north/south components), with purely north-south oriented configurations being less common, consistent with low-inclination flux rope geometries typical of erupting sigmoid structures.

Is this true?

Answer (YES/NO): NO